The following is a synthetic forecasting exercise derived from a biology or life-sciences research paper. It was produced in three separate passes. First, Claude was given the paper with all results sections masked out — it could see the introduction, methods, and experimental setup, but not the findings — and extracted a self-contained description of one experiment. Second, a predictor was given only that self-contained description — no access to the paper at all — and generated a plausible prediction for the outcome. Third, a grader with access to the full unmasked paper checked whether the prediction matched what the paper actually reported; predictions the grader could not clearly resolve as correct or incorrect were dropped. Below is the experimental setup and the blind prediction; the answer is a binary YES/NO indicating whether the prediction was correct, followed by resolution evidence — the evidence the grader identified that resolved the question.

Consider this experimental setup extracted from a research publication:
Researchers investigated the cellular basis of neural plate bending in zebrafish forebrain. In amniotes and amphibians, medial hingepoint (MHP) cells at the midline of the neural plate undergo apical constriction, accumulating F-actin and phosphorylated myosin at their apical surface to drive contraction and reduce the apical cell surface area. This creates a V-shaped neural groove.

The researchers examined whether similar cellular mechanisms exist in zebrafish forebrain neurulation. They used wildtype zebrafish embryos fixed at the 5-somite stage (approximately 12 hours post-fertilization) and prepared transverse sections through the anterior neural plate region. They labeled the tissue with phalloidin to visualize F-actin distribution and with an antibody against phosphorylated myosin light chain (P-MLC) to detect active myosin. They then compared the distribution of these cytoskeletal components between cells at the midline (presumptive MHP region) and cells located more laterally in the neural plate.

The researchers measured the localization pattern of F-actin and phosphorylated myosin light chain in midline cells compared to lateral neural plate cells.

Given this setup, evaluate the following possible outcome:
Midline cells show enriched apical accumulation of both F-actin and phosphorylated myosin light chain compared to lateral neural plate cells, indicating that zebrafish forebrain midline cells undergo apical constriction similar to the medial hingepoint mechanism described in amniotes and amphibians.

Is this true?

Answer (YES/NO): YES